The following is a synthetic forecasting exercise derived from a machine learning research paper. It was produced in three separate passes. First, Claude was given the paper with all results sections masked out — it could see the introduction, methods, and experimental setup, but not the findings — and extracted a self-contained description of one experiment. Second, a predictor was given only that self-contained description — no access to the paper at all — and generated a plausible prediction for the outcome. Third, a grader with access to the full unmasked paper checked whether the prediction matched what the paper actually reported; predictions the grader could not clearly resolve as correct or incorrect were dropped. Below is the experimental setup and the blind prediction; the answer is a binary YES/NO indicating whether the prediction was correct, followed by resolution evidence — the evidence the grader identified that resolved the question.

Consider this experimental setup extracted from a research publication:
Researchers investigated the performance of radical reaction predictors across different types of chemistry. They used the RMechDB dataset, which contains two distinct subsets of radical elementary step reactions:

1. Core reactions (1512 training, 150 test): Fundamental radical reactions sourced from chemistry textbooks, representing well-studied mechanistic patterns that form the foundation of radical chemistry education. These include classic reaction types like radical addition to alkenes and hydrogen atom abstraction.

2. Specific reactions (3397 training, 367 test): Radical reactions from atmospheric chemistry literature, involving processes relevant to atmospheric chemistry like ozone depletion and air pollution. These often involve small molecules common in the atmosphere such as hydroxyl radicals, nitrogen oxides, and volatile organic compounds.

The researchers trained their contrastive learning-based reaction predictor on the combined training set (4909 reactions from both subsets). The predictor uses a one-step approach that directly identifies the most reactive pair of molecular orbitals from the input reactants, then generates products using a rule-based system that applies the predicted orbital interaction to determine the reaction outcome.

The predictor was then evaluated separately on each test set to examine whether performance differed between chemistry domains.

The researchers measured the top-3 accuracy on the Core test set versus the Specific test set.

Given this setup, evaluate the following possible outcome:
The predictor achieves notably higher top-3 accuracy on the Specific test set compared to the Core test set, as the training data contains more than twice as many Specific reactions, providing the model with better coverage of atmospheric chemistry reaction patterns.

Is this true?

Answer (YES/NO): NO